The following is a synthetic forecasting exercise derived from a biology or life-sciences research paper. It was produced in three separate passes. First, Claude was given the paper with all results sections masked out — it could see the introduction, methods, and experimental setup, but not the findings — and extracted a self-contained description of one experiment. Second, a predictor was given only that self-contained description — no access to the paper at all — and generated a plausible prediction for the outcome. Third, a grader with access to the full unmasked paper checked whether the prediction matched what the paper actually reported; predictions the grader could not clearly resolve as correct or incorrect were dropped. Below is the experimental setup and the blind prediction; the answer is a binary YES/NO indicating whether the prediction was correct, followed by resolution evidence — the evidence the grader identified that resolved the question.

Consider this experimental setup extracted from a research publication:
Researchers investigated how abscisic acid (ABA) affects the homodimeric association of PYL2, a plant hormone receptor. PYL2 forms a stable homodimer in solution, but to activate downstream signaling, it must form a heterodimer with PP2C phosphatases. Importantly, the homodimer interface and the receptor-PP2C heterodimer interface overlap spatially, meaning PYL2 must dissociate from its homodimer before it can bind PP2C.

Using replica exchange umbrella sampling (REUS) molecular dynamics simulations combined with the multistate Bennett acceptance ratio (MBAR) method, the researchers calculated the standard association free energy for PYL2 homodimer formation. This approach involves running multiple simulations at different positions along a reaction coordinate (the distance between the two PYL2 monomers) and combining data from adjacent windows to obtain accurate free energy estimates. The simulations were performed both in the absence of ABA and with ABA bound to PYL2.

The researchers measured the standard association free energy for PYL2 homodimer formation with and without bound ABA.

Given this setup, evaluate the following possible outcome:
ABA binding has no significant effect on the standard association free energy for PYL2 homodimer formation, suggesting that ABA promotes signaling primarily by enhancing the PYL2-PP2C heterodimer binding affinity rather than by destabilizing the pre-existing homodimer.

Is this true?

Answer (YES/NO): NO